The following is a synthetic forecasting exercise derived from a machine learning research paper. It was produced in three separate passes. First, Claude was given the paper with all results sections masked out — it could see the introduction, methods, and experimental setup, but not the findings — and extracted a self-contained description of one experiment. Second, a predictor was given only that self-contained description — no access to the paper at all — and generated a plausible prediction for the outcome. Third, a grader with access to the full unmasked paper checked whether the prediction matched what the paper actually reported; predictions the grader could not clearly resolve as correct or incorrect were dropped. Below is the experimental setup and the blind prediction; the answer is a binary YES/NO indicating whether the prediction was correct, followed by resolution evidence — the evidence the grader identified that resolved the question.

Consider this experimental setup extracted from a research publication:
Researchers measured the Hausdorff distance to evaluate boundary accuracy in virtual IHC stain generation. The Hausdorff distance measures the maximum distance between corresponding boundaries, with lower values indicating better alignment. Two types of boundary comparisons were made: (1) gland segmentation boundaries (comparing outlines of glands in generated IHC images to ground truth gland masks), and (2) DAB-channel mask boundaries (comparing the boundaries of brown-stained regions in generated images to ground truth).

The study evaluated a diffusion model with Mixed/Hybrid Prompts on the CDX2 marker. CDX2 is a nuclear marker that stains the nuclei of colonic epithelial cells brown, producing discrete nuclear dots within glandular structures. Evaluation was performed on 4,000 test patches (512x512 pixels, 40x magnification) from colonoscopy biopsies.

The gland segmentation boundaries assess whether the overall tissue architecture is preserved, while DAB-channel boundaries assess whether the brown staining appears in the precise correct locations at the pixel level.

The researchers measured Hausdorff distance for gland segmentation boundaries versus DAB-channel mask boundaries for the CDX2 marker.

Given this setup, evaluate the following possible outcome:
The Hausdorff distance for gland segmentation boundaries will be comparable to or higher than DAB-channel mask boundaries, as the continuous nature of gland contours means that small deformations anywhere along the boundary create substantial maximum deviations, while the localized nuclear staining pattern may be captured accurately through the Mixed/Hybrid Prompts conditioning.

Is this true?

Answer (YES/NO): NO